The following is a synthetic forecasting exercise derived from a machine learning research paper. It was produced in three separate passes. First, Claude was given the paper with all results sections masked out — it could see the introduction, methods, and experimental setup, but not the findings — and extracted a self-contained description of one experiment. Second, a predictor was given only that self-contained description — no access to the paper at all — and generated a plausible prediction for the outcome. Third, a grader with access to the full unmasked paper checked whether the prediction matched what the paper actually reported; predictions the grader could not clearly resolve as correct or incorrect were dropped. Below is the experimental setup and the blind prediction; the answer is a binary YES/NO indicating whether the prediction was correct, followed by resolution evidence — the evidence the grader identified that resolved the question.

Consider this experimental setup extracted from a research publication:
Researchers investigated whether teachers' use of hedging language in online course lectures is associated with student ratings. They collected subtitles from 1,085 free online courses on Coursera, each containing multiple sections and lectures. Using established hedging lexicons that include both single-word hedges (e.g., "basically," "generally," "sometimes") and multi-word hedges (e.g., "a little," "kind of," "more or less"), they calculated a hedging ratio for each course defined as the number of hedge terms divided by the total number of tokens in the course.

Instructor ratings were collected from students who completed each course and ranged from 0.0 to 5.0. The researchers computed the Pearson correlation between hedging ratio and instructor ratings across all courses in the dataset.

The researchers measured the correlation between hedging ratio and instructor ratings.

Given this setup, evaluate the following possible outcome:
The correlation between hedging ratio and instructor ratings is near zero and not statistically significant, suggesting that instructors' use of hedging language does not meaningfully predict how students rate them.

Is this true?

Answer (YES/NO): NO